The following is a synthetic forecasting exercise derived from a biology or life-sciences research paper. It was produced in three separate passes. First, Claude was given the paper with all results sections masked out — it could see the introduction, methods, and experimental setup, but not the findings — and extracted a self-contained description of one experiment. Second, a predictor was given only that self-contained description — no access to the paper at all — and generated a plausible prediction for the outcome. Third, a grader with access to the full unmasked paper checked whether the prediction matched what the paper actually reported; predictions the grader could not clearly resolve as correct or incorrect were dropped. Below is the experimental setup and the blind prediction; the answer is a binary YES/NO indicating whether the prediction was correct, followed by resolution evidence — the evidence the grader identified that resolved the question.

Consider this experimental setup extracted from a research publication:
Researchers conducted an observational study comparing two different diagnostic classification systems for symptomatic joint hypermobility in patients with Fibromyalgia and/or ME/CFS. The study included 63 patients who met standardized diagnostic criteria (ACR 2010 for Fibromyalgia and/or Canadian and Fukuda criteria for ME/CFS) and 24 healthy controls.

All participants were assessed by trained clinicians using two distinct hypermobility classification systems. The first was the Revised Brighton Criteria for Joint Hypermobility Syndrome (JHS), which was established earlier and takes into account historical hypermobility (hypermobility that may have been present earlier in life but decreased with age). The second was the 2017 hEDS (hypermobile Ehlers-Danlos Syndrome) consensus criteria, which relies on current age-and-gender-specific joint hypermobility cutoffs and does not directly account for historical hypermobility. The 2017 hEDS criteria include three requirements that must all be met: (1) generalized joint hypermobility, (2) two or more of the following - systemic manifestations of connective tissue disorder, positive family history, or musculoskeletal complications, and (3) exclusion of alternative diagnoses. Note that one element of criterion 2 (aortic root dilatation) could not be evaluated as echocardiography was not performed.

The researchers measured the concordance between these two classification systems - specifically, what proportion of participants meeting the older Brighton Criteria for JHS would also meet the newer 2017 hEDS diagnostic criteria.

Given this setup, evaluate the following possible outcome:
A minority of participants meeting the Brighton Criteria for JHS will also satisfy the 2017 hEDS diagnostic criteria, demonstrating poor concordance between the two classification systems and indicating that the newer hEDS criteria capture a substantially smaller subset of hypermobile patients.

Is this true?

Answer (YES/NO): YES